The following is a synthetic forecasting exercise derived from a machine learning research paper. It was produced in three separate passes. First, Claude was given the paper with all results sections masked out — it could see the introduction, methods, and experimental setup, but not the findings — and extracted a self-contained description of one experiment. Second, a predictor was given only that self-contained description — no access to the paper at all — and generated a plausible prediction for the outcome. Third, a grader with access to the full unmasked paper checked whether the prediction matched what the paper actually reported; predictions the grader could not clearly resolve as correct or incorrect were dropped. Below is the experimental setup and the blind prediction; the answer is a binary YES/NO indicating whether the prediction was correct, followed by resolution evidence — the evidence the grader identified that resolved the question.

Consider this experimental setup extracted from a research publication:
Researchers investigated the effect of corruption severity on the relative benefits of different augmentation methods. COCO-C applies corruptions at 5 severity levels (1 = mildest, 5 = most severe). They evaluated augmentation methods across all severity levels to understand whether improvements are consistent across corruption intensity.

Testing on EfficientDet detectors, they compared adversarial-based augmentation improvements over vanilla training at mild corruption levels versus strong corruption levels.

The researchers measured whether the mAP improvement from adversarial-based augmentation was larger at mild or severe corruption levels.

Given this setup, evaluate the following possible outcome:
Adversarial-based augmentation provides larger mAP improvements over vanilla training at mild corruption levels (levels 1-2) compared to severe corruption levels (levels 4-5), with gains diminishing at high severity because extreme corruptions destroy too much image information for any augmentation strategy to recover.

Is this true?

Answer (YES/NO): NO